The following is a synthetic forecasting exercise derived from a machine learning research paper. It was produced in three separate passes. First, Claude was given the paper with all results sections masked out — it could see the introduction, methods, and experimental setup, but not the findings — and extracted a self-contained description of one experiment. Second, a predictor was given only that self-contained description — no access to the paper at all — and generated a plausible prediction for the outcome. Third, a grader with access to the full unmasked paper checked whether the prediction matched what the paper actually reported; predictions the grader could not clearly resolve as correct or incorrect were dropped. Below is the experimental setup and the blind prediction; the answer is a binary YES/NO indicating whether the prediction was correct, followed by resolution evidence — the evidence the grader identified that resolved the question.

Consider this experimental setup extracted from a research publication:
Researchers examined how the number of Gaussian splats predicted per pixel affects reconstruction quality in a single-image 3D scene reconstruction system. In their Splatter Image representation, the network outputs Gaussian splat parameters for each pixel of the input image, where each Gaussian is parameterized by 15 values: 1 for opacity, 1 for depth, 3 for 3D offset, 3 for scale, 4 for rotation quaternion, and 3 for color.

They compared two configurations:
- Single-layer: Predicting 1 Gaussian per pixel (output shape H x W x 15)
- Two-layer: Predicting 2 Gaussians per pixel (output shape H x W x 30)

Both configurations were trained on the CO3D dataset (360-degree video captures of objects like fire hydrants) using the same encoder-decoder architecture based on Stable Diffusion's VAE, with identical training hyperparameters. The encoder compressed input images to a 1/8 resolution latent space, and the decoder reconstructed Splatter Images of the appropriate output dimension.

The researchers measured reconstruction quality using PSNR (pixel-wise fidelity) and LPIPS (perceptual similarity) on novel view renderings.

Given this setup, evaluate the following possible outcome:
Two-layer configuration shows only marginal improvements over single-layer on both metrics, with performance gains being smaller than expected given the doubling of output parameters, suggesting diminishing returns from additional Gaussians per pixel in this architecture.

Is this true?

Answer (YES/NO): NO